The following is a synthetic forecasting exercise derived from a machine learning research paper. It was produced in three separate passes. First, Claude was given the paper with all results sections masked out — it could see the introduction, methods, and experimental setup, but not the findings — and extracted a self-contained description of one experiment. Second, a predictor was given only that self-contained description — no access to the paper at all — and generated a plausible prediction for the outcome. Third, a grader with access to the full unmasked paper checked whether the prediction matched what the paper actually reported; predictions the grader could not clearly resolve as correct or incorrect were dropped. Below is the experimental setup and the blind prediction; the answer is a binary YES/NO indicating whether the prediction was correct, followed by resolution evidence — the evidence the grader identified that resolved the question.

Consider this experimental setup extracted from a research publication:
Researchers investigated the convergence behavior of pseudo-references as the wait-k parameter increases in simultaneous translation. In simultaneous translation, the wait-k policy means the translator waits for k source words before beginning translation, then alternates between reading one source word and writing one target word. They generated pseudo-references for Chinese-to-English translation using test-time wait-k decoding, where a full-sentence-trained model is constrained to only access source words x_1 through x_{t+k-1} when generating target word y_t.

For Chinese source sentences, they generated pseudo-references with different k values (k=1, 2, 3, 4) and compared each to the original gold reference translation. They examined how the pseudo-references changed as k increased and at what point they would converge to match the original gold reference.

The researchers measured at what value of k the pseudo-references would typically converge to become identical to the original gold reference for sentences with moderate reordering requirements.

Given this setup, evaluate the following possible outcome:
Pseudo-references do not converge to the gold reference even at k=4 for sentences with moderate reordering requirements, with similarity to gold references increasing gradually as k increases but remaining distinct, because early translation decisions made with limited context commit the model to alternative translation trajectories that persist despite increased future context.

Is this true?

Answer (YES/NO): NO